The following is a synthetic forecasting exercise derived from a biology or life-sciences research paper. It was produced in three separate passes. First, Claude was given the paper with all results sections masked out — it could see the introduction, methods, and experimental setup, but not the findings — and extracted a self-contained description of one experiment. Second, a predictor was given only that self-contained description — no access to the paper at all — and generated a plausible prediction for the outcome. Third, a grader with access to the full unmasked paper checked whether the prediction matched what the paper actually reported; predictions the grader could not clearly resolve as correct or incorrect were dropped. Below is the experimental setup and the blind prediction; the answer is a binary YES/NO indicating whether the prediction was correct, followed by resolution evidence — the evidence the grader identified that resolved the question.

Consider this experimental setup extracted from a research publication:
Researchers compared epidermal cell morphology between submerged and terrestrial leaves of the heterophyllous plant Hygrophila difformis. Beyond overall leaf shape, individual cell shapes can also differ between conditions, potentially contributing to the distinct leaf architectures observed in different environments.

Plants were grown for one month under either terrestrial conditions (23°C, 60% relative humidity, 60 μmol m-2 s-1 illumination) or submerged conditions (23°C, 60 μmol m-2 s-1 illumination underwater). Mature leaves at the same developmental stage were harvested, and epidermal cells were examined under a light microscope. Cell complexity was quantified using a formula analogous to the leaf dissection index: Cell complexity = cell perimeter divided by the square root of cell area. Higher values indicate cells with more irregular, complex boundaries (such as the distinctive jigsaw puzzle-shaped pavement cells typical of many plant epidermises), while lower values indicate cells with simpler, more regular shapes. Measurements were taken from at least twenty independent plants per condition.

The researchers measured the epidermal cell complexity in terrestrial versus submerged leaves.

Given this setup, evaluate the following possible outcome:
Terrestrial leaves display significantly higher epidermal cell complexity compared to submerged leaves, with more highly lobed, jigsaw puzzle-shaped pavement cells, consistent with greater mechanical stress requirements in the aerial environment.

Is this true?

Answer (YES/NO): NO